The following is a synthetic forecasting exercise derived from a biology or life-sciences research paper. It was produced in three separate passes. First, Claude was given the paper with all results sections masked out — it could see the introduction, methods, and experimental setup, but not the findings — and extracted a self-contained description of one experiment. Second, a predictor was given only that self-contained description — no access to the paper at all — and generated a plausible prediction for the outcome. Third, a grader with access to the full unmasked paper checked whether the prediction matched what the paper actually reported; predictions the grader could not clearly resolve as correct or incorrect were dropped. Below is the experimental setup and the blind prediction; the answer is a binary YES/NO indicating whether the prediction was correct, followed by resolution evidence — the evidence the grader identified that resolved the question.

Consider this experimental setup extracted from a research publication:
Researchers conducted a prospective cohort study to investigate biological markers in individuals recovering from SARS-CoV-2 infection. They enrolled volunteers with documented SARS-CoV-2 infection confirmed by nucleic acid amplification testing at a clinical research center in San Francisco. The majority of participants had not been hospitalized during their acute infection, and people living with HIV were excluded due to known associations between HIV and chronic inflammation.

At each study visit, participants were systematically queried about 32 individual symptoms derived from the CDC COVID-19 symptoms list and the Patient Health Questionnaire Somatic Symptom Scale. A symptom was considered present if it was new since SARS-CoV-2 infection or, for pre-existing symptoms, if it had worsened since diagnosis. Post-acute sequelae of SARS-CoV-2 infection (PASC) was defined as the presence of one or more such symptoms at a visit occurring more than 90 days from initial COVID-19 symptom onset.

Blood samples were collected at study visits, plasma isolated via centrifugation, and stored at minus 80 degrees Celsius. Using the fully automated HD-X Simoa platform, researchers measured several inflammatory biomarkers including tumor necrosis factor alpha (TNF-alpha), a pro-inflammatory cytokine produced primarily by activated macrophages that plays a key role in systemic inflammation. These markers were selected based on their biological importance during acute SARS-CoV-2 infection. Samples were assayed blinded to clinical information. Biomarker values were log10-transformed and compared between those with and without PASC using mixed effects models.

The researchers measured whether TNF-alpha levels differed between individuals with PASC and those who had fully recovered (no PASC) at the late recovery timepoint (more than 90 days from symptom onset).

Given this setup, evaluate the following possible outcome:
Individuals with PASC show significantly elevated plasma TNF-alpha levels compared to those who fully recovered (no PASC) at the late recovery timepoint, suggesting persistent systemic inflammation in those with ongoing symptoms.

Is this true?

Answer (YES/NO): NO